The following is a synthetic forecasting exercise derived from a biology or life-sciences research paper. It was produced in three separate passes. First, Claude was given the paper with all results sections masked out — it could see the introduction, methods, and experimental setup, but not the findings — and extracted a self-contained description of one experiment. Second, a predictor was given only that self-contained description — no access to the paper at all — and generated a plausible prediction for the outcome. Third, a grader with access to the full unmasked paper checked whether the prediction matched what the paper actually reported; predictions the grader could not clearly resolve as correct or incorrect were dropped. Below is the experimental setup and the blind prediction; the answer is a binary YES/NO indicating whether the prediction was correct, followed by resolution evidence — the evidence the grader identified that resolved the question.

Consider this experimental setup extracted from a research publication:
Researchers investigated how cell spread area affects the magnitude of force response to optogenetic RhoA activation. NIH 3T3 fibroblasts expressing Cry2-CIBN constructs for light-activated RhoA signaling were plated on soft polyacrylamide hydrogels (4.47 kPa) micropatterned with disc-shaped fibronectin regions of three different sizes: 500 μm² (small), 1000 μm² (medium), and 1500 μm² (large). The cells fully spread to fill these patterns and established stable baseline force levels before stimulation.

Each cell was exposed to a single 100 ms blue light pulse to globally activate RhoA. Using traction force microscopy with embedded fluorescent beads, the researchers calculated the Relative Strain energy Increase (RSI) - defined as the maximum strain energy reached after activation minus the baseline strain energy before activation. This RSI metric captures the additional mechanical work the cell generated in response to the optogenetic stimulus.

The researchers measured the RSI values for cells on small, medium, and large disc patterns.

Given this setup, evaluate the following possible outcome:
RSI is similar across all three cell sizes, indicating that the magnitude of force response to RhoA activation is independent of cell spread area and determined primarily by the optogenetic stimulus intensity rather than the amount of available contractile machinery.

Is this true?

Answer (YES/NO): NO